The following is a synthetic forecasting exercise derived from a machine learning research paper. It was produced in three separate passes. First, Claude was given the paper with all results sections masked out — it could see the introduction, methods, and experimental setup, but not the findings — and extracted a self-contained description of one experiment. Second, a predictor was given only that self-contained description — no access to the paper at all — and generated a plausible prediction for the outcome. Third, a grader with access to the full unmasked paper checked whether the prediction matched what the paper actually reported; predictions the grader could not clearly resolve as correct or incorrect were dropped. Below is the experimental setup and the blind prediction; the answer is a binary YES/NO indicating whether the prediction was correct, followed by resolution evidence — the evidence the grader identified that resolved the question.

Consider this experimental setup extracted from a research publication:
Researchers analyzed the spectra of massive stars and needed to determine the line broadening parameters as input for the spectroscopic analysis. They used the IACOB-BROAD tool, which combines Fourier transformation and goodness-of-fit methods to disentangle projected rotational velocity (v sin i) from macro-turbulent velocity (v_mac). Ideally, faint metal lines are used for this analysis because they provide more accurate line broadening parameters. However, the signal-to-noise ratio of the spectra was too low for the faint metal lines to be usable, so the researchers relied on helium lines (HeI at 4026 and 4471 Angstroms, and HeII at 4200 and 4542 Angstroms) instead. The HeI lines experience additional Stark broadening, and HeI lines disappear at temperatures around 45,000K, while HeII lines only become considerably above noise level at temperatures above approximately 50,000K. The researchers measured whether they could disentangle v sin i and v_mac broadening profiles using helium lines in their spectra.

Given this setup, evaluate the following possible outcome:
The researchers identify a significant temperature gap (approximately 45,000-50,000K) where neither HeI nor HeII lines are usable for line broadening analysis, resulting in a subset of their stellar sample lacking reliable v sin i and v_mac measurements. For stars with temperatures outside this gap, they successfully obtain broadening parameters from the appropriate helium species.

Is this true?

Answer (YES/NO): NO